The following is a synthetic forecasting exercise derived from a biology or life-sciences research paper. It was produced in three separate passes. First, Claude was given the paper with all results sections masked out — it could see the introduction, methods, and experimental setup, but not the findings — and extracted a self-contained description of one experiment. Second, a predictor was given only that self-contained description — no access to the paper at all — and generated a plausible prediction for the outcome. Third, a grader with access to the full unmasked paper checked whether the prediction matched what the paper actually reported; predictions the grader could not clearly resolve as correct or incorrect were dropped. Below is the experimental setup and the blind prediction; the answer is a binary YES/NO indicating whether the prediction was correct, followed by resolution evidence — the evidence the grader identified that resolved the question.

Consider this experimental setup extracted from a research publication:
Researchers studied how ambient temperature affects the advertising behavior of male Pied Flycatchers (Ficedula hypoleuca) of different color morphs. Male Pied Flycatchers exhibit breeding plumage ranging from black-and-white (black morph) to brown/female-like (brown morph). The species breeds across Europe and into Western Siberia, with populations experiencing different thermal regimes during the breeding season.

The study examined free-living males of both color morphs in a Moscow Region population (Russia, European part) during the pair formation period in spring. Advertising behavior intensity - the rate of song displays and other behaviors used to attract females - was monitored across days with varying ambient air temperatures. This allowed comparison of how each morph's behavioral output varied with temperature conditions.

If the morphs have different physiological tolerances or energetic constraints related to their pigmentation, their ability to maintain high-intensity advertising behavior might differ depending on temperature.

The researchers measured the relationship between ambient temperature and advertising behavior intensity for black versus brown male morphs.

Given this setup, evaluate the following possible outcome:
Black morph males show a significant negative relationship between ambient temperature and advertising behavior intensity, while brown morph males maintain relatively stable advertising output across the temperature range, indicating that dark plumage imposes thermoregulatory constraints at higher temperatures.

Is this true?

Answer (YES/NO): NO